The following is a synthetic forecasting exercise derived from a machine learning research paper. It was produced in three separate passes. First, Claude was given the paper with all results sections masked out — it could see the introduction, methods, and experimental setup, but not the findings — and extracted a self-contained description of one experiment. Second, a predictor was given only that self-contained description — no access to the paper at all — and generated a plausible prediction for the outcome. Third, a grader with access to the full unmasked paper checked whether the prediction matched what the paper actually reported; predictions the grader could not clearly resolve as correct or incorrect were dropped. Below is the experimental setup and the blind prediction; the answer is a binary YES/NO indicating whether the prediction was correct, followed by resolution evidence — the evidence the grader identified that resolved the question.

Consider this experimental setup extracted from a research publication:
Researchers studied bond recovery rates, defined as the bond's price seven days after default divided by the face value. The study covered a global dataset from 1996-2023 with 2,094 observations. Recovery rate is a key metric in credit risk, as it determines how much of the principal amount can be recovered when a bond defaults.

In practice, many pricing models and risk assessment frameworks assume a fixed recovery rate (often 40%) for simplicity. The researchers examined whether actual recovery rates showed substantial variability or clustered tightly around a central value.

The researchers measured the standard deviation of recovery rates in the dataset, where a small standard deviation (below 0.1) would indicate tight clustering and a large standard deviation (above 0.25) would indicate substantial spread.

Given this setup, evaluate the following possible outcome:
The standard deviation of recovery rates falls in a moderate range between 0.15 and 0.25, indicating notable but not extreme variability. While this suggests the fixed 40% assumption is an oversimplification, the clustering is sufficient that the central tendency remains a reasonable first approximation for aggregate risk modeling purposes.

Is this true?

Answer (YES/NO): NO